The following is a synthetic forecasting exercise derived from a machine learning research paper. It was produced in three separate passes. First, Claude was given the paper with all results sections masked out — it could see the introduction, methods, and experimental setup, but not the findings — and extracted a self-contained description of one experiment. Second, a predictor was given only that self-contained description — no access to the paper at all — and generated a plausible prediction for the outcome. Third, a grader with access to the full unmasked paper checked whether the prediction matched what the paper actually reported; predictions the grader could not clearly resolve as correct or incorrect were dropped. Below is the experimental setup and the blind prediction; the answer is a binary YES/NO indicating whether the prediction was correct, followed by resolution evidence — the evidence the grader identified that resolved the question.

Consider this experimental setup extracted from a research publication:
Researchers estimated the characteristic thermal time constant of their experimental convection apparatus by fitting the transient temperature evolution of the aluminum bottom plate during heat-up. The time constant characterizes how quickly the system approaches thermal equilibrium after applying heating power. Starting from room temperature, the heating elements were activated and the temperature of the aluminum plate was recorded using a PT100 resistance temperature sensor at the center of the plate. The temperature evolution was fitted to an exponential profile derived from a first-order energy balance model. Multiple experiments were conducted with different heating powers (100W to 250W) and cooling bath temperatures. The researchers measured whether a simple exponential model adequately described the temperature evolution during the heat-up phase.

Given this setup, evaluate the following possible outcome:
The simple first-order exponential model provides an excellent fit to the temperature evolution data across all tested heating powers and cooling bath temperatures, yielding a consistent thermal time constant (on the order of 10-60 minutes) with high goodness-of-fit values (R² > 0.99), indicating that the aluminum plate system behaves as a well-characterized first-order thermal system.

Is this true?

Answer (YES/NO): NO